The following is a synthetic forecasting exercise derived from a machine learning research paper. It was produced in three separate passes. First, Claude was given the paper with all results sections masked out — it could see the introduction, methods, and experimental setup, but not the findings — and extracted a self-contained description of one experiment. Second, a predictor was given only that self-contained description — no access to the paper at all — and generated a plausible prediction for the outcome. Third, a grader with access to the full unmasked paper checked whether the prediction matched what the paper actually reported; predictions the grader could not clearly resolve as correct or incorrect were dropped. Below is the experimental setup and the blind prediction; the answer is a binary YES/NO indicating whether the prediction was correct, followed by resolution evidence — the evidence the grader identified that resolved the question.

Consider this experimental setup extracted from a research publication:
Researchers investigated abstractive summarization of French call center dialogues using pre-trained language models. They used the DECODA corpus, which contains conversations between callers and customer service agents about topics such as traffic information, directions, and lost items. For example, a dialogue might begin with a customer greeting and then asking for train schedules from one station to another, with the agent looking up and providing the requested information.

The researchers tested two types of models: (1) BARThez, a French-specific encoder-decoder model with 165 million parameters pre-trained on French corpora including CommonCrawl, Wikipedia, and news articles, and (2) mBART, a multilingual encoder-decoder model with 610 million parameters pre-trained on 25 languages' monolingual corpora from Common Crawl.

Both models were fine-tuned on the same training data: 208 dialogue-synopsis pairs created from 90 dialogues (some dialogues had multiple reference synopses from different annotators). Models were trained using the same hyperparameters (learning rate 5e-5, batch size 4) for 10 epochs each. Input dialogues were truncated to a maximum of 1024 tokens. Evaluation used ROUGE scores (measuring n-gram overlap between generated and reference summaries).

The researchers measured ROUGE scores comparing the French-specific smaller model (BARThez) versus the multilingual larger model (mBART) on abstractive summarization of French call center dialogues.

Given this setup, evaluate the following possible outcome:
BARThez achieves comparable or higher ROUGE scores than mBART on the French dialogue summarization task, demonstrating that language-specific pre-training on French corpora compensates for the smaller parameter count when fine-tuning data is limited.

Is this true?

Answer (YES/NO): YES